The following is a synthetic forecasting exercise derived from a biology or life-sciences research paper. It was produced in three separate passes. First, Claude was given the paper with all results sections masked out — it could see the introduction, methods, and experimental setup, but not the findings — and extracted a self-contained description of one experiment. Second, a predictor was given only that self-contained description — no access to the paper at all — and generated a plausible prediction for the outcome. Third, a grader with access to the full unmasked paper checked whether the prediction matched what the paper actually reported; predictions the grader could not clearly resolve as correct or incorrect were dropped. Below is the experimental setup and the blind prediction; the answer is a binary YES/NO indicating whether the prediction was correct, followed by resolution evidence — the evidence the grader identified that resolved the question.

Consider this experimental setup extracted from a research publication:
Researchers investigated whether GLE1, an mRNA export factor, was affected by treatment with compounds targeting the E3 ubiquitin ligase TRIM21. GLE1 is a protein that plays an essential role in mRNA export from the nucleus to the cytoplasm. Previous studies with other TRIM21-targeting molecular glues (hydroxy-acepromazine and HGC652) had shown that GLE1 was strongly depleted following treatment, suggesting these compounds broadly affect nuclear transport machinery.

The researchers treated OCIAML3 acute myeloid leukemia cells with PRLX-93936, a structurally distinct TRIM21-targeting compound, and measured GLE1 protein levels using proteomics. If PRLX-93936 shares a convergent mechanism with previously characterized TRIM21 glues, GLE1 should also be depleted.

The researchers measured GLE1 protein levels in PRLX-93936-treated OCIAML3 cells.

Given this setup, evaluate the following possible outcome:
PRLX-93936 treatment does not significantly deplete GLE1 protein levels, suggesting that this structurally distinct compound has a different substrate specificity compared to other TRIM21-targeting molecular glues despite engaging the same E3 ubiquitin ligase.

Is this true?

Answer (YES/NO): NO